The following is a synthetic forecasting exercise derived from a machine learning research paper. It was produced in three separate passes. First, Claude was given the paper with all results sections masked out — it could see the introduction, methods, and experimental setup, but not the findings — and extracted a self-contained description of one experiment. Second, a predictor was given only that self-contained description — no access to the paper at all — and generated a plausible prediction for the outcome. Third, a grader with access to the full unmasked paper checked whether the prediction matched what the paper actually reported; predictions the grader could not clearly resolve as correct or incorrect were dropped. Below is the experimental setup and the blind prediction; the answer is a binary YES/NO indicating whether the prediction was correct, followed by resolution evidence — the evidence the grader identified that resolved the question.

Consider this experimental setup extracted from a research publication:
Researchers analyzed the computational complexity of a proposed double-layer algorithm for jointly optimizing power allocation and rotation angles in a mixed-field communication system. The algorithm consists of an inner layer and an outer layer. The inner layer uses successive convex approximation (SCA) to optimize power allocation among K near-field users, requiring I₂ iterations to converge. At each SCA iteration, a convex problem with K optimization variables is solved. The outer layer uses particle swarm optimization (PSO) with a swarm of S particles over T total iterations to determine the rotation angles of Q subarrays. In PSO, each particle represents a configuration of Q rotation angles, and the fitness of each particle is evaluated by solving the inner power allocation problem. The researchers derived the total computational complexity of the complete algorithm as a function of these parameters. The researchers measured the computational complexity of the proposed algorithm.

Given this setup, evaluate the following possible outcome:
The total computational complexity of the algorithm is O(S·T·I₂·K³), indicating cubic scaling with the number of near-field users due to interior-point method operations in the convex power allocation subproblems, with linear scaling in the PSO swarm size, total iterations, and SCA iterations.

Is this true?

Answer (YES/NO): NO